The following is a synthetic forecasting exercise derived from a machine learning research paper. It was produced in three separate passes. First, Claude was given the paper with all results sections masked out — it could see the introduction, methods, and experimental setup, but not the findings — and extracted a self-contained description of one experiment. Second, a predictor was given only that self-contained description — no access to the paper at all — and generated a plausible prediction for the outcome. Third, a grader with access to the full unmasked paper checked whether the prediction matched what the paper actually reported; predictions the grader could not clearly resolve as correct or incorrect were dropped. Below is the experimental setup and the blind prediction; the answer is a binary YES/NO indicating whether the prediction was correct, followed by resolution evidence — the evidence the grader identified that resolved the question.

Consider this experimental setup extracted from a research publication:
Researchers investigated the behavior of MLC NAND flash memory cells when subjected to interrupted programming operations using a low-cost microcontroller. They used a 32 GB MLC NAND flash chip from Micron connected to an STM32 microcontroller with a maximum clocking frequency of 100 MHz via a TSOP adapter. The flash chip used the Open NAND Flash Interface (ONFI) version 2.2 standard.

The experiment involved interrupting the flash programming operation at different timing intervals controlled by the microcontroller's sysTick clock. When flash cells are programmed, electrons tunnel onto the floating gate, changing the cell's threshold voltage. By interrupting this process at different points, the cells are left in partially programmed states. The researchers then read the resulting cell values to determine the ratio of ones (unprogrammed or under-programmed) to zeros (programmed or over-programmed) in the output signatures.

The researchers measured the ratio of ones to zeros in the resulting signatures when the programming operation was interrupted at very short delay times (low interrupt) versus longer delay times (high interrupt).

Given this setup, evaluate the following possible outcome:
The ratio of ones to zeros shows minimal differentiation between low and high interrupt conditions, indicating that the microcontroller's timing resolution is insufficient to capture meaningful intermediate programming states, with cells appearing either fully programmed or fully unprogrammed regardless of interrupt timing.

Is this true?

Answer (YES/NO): NO